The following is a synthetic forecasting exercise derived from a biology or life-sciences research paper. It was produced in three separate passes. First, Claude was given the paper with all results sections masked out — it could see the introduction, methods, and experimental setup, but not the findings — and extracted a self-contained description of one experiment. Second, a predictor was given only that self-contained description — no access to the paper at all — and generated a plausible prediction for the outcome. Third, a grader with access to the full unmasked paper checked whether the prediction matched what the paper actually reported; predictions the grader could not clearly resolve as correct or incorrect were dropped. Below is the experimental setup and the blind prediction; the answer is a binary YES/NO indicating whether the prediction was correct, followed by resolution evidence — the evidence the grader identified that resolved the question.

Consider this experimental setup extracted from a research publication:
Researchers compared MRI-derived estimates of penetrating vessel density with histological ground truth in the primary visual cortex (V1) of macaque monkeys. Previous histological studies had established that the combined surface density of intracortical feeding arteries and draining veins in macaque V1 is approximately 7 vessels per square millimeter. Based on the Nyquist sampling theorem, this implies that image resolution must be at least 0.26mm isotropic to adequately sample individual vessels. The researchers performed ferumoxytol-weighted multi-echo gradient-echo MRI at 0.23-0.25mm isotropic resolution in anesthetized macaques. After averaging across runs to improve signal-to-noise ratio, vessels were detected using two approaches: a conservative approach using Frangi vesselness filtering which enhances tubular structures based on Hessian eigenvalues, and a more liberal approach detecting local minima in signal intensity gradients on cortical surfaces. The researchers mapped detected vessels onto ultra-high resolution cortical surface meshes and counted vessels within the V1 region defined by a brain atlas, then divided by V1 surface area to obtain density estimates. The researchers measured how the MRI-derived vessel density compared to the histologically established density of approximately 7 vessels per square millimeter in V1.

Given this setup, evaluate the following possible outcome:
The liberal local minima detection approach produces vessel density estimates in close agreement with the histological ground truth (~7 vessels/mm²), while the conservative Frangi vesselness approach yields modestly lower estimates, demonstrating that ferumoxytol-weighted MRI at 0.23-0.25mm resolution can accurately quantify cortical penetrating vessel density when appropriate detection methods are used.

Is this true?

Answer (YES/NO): NO